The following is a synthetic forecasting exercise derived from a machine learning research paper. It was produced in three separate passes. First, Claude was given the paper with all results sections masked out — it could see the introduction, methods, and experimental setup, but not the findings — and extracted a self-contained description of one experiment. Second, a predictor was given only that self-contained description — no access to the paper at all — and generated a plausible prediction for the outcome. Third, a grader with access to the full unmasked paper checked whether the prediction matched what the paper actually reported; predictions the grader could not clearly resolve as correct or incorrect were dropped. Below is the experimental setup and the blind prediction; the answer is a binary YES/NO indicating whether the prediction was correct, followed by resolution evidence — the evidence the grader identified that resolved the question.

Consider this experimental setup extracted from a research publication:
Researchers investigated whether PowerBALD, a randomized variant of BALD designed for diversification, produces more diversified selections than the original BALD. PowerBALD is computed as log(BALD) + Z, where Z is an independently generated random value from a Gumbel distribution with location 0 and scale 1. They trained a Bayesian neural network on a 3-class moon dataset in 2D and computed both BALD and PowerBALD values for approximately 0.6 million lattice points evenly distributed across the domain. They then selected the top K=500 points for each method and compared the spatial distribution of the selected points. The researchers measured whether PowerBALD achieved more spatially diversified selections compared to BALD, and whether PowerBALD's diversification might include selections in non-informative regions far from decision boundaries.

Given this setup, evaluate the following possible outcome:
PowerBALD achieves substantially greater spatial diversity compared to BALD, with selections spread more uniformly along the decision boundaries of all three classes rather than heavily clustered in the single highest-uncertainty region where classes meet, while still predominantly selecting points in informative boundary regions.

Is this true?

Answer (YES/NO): NO